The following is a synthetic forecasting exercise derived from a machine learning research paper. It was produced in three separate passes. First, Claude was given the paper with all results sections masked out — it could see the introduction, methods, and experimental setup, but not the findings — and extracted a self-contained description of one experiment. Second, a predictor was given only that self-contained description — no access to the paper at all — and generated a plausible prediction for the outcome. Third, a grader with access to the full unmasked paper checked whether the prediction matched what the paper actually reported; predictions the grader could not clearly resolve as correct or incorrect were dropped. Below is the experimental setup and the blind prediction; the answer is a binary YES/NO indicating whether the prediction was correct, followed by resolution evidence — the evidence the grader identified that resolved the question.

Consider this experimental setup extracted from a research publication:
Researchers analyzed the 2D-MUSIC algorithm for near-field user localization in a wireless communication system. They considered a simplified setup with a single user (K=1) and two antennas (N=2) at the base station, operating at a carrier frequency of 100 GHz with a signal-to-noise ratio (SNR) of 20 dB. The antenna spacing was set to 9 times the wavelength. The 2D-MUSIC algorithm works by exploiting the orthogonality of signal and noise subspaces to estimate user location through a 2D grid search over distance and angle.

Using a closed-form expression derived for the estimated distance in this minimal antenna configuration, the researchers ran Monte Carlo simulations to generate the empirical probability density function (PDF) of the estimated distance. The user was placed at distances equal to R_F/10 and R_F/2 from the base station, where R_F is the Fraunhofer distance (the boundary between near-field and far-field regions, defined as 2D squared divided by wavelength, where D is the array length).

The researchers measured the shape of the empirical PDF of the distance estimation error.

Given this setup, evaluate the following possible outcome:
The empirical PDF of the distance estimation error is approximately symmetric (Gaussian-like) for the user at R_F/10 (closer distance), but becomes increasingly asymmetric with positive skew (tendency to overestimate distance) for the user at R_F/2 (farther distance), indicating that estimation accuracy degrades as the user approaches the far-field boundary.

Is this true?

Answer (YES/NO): NO